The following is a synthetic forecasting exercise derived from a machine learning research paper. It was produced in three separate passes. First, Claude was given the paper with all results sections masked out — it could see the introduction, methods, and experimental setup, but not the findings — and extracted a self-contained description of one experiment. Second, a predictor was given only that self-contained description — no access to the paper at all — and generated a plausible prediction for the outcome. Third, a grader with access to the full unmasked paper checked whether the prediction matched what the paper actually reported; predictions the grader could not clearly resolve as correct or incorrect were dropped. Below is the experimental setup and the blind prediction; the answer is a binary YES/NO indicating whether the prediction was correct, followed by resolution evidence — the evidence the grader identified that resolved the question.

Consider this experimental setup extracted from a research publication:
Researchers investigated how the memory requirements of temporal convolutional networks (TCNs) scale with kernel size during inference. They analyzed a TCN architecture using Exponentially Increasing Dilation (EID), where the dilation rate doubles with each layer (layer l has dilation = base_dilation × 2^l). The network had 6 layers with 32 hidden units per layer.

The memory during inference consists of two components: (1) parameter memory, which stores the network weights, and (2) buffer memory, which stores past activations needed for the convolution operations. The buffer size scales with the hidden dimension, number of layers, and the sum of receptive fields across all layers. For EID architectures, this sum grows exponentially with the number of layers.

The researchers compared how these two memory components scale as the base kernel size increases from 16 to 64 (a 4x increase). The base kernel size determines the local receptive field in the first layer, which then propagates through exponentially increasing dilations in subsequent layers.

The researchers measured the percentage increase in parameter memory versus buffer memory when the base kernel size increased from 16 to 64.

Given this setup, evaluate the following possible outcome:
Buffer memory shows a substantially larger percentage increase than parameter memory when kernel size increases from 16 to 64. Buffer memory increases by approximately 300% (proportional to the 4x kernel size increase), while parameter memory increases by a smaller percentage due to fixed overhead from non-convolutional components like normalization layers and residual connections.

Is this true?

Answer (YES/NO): NO